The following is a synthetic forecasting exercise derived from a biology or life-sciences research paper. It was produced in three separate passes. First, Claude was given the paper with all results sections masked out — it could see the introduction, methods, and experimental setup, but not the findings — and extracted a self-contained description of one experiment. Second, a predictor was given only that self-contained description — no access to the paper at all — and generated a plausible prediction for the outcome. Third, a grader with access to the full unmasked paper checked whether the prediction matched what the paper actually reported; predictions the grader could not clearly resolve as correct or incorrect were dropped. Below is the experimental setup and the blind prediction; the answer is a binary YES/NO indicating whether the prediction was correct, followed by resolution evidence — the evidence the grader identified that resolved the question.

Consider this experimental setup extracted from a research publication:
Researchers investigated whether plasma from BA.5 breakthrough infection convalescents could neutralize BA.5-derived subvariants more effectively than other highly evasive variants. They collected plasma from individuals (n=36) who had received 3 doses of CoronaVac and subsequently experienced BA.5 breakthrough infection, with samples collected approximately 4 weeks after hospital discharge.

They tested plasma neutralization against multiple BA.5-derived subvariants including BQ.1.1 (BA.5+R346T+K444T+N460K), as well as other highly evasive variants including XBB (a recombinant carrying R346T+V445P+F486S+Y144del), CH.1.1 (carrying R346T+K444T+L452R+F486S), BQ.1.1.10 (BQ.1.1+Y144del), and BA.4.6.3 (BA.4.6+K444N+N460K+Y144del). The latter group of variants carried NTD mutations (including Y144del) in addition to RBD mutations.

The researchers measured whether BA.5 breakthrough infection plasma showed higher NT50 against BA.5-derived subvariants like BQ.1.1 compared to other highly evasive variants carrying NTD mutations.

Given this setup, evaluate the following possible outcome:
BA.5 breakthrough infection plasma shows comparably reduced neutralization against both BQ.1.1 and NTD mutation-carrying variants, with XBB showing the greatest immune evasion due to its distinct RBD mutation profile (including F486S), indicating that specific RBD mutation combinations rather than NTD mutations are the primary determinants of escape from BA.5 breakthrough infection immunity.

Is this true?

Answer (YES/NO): NO